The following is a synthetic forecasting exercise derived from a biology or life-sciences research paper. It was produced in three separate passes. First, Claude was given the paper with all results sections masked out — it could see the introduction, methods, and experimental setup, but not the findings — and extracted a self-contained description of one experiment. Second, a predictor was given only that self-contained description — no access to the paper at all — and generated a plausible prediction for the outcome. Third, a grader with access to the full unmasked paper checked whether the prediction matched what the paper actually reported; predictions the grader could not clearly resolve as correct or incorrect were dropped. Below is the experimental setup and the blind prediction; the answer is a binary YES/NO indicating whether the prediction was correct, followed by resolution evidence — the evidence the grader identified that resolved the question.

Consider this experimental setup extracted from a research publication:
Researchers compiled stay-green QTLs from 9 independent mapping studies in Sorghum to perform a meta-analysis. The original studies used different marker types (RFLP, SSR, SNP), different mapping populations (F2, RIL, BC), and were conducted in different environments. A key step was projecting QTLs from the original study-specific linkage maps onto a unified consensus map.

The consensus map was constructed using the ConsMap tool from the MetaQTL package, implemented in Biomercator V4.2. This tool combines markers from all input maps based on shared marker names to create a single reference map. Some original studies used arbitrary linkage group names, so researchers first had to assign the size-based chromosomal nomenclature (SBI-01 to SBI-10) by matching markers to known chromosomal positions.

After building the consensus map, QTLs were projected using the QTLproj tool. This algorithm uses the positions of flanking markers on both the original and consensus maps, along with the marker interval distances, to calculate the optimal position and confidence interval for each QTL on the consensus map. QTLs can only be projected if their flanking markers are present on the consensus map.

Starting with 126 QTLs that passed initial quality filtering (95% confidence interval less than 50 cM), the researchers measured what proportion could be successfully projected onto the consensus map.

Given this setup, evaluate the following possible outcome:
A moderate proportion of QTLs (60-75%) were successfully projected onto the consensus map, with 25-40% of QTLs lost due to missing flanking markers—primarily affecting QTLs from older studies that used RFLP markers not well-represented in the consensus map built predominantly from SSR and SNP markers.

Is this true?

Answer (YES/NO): NO